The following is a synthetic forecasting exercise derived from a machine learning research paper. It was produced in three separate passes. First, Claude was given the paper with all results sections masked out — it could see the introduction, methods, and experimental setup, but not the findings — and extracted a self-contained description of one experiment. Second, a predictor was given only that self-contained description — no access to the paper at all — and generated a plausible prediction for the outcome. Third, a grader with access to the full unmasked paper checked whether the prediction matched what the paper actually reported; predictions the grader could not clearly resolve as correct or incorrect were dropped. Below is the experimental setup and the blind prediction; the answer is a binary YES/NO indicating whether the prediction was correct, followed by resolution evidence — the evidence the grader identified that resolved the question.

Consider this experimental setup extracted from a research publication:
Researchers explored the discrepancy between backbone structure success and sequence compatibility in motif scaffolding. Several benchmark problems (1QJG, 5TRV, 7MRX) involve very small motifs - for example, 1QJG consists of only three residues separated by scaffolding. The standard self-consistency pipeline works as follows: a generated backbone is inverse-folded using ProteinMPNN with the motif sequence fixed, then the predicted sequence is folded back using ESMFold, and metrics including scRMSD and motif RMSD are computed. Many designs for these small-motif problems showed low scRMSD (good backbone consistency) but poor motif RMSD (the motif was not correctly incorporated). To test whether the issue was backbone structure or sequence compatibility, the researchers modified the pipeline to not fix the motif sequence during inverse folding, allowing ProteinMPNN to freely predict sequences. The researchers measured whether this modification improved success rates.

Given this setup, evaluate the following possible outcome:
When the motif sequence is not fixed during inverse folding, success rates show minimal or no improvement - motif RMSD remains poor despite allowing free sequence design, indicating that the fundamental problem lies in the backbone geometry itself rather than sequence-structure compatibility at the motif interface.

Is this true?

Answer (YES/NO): NO